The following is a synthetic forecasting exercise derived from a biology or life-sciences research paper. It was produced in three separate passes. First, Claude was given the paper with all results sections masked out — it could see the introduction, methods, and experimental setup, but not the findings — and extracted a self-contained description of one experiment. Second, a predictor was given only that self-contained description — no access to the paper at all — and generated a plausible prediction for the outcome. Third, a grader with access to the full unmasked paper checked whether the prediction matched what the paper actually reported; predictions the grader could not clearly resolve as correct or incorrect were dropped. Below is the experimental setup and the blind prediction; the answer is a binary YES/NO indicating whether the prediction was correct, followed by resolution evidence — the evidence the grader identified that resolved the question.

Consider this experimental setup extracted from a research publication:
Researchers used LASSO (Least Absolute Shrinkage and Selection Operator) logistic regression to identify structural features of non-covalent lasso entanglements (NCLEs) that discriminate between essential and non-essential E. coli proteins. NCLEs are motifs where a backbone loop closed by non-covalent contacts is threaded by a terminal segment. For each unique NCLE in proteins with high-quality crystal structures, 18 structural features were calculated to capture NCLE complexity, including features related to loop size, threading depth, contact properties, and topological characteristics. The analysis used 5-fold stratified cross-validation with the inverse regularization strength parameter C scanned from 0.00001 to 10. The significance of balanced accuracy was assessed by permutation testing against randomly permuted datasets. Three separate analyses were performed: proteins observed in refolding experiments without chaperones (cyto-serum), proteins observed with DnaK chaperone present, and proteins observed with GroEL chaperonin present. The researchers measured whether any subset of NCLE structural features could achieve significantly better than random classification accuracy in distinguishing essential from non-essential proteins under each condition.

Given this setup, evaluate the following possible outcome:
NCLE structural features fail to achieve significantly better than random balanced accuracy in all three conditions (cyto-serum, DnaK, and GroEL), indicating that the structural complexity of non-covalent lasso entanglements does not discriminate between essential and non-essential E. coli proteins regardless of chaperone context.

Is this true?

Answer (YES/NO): NO